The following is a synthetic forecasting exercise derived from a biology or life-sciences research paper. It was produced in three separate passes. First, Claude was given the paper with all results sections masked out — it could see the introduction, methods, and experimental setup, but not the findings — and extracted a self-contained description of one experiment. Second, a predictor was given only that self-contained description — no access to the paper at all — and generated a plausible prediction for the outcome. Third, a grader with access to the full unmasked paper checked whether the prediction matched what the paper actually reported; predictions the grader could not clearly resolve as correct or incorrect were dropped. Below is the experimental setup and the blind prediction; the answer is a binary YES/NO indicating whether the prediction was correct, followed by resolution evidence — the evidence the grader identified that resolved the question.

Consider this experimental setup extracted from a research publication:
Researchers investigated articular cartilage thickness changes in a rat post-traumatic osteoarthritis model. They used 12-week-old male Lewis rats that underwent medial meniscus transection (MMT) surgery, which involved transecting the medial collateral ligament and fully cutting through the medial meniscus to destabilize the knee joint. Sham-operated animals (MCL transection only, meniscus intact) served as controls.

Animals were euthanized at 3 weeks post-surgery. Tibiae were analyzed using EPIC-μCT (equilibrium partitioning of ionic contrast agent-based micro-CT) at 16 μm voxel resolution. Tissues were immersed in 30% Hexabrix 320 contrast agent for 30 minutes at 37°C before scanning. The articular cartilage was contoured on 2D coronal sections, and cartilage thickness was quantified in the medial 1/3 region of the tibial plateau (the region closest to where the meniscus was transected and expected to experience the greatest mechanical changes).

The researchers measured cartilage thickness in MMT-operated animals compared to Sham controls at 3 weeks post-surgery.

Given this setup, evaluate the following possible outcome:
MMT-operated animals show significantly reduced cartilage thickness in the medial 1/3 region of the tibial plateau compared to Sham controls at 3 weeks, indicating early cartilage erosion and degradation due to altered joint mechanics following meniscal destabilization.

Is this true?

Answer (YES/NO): NO